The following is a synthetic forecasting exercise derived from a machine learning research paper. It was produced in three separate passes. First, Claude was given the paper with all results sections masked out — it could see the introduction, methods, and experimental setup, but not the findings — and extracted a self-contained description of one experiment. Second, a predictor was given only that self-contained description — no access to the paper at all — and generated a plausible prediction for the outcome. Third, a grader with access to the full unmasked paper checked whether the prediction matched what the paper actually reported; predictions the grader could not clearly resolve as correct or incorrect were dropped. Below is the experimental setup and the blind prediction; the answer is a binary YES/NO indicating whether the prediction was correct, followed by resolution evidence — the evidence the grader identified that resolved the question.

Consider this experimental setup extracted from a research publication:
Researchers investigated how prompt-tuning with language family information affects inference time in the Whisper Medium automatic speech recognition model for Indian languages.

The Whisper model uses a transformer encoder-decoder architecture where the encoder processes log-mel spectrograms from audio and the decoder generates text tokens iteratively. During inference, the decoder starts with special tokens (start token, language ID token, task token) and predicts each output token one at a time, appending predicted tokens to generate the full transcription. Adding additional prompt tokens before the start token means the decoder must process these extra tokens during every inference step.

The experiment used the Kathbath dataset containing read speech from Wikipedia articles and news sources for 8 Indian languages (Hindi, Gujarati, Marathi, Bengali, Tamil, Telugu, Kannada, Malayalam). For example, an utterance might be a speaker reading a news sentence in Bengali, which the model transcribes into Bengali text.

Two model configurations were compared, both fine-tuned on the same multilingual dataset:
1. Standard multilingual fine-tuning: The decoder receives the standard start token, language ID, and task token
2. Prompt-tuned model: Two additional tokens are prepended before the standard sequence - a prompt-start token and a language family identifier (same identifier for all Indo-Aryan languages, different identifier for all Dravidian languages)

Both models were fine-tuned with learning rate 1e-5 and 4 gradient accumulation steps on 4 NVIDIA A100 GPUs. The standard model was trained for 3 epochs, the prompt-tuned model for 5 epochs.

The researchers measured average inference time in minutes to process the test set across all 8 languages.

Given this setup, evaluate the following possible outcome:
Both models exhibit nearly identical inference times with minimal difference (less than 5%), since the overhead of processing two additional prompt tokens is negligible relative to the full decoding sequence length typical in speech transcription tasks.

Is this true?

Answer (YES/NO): NO